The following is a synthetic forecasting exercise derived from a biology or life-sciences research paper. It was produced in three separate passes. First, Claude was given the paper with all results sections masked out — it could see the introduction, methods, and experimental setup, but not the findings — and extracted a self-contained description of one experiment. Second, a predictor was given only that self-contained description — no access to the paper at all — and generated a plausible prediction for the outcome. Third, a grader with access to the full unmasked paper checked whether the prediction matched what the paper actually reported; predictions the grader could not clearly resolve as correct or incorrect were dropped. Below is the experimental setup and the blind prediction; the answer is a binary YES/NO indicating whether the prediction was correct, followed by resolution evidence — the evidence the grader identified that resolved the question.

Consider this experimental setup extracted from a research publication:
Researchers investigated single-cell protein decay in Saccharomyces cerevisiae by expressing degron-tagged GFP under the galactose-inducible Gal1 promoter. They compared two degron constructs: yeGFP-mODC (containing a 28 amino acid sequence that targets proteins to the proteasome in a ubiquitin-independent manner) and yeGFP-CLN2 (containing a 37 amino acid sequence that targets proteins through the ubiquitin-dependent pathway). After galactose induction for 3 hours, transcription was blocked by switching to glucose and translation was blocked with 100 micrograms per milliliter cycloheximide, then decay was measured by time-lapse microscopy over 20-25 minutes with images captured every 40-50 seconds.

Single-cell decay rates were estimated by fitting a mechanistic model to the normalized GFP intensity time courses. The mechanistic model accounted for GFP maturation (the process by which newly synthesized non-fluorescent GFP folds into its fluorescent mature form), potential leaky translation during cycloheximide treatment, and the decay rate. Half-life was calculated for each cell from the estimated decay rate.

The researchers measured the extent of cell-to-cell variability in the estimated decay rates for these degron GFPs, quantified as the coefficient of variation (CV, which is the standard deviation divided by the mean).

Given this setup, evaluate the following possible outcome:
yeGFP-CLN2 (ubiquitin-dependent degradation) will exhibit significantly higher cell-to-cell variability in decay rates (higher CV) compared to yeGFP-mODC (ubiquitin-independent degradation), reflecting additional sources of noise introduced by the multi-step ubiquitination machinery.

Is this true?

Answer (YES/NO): NO